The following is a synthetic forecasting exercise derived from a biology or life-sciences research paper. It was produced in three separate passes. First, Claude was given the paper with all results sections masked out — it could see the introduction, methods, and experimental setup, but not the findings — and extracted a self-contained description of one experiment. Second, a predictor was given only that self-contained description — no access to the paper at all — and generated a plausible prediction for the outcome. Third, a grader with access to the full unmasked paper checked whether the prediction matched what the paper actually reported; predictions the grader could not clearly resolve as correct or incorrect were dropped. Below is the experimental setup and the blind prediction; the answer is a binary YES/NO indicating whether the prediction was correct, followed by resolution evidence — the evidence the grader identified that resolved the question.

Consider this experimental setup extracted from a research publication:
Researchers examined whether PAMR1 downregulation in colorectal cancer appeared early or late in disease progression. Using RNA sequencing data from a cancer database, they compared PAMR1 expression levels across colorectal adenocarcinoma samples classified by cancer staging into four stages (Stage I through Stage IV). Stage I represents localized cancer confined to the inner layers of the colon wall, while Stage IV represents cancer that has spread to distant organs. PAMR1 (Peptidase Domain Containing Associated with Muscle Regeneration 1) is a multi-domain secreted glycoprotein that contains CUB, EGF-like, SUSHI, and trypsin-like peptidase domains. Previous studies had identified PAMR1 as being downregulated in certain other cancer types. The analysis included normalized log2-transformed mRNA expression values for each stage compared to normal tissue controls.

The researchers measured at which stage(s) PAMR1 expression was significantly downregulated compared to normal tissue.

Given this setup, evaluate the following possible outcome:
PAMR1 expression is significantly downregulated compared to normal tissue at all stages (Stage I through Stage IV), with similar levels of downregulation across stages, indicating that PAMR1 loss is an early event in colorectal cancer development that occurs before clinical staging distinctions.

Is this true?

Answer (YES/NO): YES